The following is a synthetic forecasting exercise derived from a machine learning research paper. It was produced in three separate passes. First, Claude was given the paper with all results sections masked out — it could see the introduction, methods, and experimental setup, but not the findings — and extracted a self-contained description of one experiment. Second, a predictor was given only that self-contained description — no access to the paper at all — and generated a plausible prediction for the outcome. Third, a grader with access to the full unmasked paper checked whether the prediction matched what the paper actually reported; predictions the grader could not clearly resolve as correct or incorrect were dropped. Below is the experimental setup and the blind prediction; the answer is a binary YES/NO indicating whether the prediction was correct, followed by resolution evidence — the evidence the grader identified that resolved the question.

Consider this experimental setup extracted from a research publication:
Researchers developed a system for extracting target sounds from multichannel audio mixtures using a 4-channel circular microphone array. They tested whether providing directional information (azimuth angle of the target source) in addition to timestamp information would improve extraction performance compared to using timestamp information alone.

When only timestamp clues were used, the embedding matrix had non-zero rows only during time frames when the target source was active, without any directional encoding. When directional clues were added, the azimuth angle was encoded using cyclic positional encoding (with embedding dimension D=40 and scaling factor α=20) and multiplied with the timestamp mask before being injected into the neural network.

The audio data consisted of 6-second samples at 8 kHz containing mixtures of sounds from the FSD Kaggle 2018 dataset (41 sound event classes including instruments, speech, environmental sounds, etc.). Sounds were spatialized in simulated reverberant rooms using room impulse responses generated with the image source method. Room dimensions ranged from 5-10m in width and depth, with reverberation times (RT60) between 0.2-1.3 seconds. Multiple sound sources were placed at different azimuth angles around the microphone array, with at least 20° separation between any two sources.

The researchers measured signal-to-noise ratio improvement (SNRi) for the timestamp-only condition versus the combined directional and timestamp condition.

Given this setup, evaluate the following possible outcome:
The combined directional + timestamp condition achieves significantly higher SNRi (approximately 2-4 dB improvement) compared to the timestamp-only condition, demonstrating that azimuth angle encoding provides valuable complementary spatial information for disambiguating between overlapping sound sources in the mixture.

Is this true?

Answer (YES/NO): NO